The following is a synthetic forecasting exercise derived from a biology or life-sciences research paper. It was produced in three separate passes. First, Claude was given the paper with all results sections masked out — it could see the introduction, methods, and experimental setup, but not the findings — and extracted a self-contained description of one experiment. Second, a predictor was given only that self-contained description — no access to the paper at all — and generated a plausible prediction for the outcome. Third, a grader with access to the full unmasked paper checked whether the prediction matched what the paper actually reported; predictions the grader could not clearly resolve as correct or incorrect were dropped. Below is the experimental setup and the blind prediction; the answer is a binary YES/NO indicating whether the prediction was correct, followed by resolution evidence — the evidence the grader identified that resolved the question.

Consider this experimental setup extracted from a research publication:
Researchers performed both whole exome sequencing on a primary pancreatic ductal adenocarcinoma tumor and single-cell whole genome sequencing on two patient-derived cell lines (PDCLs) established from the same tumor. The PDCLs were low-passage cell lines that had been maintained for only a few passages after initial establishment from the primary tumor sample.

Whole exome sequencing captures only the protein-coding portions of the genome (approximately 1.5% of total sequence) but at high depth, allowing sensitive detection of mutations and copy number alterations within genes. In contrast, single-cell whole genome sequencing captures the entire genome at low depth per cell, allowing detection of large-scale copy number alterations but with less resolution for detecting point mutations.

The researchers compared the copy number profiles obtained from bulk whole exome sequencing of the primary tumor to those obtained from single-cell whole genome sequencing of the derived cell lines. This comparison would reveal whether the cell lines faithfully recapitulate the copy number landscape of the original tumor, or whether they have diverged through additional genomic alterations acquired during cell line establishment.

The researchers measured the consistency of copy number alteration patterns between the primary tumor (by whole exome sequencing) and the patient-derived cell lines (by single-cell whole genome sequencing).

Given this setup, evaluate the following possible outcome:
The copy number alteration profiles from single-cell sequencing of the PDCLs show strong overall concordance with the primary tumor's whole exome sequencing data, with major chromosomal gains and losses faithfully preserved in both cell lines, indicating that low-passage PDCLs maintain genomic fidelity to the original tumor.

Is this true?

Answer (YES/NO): YES